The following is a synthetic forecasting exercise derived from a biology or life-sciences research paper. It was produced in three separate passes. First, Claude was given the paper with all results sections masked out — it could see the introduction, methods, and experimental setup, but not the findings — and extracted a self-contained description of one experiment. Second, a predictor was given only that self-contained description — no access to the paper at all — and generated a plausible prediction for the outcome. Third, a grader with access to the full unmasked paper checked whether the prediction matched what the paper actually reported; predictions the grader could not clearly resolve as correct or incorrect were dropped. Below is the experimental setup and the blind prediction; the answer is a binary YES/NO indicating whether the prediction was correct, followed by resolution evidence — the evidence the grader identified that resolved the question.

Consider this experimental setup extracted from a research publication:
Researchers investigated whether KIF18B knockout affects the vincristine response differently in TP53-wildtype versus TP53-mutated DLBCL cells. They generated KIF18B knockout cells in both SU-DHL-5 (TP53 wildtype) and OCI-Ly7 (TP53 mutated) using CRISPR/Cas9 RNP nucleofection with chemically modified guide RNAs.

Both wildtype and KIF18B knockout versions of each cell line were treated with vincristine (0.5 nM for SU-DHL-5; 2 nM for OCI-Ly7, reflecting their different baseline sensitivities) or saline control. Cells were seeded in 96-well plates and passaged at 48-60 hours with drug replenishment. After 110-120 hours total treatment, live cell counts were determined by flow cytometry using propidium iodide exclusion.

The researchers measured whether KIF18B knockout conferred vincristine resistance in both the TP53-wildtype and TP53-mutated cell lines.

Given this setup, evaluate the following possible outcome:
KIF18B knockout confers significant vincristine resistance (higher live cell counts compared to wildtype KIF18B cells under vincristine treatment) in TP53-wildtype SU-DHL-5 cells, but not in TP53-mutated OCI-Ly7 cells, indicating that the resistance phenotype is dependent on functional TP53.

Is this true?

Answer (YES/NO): NO